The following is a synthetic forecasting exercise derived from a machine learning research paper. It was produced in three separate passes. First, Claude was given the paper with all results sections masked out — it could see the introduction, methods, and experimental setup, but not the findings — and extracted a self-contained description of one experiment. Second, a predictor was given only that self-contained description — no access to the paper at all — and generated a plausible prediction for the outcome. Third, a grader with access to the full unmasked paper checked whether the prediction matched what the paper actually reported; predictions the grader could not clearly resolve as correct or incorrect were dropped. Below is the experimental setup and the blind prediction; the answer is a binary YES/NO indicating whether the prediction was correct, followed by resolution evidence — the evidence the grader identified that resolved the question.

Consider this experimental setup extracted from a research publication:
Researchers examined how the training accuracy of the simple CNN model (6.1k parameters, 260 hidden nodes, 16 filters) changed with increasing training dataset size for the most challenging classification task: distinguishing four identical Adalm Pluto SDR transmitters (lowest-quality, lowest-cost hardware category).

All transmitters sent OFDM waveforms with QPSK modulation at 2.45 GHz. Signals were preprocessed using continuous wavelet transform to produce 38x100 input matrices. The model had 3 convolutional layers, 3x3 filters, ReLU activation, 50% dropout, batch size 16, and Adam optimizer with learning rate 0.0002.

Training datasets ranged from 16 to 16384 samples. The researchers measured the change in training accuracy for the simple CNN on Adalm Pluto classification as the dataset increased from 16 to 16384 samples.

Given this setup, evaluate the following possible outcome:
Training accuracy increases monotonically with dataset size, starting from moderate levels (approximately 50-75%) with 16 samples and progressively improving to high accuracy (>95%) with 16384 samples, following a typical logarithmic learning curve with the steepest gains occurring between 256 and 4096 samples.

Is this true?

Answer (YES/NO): NO